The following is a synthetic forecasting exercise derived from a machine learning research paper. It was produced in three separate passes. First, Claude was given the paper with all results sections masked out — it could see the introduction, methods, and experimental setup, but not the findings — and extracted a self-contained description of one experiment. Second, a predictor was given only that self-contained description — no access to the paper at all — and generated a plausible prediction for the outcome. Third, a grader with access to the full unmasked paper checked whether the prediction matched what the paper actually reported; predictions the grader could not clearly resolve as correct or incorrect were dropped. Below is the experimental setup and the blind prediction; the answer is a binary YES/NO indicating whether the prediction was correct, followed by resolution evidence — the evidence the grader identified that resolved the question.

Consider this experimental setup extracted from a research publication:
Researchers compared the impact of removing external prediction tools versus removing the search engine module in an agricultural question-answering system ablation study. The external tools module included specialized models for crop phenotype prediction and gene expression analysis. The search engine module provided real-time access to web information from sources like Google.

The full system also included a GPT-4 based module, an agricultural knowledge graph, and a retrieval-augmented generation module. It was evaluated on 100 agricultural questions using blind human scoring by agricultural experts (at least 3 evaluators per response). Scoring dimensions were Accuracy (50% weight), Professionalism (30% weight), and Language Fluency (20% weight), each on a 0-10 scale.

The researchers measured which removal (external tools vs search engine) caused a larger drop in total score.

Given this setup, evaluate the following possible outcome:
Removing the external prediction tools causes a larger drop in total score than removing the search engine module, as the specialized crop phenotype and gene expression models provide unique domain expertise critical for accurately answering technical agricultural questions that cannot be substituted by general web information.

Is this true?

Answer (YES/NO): YES